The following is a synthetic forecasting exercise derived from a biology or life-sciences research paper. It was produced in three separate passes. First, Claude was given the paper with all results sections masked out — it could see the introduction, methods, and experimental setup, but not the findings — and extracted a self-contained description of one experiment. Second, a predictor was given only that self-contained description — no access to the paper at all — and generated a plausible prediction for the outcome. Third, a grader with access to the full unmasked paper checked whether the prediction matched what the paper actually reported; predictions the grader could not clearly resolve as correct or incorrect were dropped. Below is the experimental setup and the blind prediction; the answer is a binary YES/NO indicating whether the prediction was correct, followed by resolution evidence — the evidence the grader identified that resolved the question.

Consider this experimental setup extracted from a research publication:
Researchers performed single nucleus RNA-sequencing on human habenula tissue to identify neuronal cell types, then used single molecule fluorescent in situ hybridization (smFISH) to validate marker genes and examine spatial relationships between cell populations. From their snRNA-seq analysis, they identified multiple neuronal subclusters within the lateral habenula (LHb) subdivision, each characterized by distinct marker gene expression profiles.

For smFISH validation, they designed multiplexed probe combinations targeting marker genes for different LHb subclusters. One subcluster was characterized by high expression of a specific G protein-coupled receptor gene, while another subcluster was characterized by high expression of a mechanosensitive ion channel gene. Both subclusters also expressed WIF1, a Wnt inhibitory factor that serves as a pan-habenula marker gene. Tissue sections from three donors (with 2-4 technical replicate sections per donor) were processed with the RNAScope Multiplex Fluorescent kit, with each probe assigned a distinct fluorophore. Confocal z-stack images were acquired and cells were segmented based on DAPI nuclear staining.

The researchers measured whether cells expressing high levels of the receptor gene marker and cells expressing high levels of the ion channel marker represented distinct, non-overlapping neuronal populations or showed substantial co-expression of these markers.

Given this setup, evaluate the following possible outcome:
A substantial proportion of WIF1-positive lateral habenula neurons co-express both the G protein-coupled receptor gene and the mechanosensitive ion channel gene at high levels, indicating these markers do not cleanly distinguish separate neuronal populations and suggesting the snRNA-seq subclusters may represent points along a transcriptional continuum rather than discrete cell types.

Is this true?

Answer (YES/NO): NO